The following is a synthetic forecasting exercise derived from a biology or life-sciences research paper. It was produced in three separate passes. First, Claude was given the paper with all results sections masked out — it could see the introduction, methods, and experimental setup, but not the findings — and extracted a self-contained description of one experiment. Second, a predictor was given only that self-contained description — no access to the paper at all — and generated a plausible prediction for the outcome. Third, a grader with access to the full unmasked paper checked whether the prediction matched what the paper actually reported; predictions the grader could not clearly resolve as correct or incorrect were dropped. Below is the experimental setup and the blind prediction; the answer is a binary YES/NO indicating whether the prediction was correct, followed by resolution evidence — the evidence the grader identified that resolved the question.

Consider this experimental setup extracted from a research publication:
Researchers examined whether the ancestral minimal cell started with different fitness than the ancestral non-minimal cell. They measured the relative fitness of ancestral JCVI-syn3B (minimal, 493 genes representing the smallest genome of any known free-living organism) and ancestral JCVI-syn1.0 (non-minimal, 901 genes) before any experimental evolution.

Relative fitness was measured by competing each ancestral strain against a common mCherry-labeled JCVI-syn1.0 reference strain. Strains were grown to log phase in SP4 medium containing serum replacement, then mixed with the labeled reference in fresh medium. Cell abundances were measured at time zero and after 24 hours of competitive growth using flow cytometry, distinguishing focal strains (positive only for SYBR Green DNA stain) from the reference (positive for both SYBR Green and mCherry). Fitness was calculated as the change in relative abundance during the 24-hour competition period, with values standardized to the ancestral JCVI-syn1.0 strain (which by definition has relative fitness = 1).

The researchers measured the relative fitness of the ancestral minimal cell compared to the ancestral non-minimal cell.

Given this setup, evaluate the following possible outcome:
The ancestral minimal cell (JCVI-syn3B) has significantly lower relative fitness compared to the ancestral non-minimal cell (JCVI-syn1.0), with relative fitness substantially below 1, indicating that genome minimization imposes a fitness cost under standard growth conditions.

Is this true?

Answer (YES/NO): YES